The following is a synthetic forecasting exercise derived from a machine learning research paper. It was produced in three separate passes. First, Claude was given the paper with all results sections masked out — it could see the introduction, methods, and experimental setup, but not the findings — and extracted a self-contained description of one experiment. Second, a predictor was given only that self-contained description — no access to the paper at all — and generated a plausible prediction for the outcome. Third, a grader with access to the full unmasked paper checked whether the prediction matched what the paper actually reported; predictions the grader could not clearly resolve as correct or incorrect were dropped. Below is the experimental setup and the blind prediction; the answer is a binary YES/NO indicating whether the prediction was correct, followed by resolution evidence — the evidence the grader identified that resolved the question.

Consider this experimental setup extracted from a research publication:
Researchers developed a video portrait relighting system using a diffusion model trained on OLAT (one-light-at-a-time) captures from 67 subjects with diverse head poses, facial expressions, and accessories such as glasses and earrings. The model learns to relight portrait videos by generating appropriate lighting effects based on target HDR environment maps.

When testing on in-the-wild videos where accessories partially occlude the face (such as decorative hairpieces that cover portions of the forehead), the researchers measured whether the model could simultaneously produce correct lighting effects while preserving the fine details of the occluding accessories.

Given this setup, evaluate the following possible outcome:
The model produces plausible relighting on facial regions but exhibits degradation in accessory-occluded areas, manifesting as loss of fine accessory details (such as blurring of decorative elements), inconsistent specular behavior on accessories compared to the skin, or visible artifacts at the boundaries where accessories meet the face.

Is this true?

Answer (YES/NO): YES